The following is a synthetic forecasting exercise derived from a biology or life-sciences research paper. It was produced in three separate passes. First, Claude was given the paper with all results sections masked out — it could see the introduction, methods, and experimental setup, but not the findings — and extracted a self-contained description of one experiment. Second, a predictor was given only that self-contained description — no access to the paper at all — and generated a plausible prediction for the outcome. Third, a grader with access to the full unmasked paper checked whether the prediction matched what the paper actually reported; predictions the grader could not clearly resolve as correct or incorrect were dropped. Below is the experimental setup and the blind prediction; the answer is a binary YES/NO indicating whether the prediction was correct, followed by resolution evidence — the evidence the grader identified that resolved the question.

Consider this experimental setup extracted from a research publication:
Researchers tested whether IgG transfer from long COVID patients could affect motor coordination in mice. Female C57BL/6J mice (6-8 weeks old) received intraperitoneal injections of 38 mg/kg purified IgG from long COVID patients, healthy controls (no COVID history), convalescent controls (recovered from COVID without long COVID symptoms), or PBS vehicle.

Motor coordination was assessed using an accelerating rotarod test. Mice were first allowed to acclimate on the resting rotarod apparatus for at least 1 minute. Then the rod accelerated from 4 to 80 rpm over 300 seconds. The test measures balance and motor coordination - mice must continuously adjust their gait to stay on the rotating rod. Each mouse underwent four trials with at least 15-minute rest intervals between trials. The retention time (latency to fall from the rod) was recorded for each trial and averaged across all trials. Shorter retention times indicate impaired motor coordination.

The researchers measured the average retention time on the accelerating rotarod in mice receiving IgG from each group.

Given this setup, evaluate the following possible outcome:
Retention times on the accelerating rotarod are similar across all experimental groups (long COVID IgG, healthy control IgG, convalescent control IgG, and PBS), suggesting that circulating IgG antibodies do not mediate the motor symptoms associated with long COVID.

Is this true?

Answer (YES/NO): NO